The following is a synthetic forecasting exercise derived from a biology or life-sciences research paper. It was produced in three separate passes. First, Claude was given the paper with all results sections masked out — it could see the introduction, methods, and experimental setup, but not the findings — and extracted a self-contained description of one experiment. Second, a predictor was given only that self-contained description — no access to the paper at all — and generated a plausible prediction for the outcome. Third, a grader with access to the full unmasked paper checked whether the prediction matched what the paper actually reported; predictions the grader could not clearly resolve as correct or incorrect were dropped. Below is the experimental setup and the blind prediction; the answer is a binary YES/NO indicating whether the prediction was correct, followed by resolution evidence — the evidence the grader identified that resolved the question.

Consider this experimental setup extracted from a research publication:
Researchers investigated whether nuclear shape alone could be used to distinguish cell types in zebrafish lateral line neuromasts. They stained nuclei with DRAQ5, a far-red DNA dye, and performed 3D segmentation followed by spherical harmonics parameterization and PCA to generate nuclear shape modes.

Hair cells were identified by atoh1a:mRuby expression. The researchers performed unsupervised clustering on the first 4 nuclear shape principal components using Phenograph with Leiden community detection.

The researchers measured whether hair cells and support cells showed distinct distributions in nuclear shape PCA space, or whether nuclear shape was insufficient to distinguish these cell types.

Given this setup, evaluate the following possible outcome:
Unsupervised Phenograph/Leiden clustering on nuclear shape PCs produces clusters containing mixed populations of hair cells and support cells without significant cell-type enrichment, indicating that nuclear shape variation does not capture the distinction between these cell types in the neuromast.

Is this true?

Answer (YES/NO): NO